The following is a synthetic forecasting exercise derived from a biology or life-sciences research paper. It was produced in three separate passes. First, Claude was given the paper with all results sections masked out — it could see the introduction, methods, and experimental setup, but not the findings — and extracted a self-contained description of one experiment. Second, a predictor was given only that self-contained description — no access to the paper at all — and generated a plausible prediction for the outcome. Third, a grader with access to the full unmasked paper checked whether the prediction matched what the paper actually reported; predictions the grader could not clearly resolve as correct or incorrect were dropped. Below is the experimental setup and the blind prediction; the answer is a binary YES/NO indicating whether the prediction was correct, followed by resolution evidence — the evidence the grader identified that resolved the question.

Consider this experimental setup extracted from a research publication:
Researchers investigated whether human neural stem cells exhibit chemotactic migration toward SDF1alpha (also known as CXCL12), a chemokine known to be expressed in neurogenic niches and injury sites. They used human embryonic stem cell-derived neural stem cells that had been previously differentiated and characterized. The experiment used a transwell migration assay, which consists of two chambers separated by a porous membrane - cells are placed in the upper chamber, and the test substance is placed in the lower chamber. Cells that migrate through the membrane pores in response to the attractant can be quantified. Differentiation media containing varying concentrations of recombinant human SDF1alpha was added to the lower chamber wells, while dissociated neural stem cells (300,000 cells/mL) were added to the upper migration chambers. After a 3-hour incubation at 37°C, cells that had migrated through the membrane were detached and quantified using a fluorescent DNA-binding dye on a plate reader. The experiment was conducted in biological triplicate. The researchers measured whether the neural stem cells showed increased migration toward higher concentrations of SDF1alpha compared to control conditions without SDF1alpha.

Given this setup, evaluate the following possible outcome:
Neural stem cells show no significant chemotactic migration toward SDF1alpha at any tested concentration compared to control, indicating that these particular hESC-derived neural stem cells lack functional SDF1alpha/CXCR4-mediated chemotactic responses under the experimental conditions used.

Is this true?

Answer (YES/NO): NO